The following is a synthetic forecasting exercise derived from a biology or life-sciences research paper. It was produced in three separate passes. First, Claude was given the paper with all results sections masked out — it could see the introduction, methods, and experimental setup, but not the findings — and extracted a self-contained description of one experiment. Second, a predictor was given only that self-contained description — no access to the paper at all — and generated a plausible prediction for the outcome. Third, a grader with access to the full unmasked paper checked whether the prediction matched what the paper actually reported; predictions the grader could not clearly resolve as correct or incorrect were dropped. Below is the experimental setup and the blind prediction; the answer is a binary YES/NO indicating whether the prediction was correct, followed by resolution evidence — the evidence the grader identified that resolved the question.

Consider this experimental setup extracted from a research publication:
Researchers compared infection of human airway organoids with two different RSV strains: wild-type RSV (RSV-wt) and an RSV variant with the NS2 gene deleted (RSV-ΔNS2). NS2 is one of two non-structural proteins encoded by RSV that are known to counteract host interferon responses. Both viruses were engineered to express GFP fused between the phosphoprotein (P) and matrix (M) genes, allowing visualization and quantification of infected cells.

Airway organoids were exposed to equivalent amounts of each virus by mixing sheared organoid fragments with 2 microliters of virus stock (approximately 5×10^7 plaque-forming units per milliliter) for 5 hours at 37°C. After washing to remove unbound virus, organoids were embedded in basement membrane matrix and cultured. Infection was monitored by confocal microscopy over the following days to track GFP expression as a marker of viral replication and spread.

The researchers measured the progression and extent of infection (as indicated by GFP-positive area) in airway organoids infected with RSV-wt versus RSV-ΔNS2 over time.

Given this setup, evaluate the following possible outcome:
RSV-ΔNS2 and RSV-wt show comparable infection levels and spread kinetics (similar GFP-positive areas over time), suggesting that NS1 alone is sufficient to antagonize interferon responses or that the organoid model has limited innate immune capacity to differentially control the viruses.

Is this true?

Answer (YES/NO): NO